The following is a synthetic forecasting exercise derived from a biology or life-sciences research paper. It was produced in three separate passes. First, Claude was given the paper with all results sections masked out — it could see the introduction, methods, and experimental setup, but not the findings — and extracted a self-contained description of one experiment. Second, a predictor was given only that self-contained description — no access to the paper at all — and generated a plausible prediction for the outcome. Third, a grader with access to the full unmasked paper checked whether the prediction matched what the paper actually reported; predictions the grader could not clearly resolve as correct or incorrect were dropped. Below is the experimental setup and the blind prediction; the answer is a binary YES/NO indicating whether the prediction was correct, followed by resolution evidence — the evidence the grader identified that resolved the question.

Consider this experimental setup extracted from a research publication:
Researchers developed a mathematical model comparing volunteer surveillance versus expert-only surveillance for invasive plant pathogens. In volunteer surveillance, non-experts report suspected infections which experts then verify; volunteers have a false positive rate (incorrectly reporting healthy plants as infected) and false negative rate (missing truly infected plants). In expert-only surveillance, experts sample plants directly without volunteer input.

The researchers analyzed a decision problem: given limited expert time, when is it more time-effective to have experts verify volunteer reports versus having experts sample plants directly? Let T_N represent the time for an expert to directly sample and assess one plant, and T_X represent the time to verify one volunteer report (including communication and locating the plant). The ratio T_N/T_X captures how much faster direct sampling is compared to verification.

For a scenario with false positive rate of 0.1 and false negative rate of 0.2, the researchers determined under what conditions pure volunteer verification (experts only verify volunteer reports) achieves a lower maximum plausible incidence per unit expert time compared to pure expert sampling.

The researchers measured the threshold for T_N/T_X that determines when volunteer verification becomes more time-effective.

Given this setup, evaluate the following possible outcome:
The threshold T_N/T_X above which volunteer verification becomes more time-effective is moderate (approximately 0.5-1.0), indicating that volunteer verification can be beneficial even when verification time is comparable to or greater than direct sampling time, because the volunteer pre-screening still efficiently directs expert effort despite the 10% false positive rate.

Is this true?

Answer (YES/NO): NO